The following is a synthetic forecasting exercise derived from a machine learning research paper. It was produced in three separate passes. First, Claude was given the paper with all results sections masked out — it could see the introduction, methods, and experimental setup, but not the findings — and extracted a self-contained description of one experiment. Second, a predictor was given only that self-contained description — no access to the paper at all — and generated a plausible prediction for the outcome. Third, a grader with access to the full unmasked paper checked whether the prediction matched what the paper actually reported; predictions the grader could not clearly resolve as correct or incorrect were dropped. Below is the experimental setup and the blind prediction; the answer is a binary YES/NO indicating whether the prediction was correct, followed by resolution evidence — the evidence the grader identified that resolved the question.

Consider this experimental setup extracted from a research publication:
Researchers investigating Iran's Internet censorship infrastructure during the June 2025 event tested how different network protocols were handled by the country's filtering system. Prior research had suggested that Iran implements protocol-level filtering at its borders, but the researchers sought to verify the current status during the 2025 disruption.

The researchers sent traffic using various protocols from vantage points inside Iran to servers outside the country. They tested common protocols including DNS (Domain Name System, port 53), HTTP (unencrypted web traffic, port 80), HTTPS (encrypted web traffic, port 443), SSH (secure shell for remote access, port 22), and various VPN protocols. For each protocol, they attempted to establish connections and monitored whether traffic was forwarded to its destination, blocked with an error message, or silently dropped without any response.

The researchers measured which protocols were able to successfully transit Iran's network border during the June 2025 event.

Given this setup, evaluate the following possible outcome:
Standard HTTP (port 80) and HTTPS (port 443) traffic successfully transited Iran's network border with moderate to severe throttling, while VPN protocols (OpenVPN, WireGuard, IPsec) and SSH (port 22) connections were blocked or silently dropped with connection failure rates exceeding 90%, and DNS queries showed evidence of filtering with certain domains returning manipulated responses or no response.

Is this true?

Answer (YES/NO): NO